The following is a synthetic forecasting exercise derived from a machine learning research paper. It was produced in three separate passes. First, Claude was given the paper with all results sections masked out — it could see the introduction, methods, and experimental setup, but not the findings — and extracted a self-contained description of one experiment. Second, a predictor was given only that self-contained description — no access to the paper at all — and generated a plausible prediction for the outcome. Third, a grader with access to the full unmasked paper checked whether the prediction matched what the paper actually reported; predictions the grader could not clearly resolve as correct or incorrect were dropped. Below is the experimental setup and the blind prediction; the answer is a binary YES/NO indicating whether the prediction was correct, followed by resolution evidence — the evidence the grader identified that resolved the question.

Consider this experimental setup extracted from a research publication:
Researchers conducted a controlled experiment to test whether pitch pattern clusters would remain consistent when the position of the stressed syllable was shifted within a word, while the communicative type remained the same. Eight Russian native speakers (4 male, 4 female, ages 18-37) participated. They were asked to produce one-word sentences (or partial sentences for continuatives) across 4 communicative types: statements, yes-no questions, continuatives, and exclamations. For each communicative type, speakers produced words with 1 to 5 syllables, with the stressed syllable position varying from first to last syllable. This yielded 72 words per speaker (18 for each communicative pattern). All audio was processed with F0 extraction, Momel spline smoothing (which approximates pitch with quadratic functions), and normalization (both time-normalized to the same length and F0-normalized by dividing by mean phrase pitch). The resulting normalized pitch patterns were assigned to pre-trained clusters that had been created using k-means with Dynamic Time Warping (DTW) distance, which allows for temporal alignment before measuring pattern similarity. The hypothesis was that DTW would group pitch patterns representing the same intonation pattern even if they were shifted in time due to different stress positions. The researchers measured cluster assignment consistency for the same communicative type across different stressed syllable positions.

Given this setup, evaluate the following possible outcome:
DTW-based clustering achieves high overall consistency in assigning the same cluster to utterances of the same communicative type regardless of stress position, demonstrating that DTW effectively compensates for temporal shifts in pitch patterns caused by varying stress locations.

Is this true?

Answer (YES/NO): NO